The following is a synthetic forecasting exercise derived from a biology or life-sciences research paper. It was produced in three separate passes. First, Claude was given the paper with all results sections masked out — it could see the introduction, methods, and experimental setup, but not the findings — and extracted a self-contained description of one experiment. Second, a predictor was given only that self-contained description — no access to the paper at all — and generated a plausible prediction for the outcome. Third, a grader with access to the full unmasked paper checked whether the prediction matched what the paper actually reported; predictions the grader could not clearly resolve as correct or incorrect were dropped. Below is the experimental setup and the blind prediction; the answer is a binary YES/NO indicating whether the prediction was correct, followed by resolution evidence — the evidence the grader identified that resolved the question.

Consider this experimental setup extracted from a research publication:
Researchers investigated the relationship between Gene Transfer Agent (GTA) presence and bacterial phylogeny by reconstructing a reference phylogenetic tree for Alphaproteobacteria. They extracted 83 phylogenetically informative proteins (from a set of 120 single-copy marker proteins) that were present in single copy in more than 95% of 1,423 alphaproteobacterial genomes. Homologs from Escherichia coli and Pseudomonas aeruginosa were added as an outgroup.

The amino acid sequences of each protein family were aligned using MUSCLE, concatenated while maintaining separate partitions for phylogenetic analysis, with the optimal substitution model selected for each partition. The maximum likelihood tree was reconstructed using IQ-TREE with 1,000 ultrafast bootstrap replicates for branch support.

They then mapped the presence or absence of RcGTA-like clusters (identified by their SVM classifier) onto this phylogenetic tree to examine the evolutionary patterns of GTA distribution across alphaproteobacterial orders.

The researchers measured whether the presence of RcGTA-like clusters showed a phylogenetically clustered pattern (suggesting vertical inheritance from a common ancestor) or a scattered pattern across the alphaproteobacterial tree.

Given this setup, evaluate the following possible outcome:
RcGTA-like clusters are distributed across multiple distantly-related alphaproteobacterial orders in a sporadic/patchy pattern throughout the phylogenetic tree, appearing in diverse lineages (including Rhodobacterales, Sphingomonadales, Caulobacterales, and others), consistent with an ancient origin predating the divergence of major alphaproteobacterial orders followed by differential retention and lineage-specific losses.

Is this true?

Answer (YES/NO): NO